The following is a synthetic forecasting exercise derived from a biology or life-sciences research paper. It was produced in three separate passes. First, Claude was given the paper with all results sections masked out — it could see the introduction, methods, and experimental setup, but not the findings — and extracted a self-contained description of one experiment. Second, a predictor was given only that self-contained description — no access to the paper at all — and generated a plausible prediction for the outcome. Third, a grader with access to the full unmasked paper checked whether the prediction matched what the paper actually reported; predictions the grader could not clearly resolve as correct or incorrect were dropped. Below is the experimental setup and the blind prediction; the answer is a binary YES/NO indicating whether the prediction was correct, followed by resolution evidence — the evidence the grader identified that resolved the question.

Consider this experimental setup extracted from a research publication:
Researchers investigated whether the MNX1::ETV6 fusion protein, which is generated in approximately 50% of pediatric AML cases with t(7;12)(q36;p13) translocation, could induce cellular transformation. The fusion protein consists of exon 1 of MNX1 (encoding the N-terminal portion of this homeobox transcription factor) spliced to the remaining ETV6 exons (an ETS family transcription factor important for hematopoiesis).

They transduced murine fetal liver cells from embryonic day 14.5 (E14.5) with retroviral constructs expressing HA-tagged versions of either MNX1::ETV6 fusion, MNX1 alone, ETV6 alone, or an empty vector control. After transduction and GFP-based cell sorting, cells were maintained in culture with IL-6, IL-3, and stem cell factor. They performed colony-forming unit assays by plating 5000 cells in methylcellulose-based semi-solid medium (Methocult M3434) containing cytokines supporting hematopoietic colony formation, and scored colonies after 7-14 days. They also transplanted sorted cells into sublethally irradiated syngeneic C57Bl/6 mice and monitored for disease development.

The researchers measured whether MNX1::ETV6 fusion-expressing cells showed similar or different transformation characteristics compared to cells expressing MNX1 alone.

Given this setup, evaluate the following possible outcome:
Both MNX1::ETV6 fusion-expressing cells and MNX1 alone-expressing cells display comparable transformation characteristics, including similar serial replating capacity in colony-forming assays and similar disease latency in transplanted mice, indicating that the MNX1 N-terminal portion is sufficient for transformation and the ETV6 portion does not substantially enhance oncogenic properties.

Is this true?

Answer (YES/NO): NO